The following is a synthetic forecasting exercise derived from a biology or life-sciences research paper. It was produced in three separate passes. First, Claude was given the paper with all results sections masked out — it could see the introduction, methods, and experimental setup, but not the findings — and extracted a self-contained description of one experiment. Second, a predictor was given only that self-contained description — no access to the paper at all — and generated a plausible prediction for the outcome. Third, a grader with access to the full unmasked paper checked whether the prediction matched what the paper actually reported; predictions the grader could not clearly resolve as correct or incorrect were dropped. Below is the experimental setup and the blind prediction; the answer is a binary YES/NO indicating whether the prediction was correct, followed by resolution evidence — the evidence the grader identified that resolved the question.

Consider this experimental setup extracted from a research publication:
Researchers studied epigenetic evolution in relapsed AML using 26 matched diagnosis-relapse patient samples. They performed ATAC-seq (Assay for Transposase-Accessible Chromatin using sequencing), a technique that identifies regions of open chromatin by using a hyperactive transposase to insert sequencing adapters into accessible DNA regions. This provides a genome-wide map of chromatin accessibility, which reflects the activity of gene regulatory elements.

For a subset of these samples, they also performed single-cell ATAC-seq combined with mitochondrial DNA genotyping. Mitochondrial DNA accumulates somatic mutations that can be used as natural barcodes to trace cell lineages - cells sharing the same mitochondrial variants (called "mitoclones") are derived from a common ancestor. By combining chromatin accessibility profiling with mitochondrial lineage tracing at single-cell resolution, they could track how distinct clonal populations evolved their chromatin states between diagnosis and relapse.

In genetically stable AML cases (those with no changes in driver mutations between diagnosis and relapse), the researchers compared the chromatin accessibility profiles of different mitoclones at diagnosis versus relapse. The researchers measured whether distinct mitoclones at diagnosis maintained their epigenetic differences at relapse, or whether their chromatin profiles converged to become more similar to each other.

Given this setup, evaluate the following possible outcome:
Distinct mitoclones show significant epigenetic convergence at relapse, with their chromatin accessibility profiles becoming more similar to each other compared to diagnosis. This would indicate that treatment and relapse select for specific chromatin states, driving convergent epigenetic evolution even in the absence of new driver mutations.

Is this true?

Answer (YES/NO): YES